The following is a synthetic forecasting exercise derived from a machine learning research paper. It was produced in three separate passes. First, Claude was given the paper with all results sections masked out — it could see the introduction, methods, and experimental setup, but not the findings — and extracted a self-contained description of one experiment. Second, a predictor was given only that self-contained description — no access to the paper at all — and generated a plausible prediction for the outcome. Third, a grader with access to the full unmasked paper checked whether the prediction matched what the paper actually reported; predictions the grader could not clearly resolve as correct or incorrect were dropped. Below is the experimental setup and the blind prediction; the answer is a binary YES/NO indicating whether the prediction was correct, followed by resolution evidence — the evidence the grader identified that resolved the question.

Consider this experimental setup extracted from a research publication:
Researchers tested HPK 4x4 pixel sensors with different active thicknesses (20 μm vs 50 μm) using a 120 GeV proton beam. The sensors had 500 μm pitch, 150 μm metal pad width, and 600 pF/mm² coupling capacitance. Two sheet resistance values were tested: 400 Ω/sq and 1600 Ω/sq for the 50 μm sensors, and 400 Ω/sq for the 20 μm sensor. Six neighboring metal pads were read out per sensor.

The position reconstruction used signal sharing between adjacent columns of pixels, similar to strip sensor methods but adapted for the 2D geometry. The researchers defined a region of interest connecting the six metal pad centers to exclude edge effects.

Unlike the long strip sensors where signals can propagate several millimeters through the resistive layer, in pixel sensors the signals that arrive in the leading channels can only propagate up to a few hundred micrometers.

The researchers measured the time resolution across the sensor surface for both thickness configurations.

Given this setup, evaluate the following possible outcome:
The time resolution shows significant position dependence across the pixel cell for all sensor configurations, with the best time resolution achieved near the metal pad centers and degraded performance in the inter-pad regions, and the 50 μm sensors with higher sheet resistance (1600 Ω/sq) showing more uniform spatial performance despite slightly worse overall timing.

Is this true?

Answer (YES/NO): NO